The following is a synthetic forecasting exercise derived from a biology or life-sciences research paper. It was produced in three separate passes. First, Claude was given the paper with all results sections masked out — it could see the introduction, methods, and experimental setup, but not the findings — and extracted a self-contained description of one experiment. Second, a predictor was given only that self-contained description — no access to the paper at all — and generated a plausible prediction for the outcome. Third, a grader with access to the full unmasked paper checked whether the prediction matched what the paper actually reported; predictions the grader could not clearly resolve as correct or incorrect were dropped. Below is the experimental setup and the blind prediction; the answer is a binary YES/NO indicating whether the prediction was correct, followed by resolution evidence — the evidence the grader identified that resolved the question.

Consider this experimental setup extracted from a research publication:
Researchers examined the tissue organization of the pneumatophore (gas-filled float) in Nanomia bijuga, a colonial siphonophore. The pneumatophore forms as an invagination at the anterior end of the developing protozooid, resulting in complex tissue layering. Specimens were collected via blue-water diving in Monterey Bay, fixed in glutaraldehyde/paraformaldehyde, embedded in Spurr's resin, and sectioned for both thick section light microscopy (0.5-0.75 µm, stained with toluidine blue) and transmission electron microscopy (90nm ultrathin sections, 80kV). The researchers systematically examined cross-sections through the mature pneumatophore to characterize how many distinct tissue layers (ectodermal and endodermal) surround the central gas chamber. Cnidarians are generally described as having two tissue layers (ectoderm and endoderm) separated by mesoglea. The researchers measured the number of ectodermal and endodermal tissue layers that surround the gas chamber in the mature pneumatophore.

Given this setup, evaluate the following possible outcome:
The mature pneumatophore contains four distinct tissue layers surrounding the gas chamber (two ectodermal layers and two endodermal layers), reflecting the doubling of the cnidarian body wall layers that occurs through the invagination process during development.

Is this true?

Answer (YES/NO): NO